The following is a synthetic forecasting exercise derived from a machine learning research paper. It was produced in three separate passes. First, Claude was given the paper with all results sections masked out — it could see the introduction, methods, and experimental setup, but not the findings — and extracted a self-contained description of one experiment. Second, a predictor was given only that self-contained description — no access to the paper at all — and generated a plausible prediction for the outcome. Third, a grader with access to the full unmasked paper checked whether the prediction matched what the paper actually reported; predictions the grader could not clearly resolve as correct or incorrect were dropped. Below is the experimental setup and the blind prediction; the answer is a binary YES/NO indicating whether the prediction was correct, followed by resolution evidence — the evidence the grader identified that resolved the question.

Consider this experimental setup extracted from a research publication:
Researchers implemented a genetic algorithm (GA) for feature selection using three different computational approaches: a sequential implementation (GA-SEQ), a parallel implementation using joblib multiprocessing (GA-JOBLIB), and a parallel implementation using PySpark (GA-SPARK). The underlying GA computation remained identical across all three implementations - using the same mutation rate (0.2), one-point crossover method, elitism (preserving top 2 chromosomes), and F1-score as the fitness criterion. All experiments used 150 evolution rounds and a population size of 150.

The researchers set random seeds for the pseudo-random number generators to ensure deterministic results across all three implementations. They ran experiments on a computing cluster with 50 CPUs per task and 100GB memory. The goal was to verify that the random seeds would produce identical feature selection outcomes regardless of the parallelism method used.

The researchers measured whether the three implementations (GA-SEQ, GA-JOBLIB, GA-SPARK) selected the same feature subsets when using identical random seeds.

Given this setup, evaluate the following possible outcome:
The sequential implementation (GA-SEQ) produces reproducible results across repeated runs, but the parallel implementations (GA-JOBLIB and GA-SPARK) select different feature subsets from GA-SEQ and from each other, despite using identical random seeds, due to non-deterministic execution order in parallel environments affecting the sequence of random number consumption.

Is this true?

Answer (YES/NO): NO